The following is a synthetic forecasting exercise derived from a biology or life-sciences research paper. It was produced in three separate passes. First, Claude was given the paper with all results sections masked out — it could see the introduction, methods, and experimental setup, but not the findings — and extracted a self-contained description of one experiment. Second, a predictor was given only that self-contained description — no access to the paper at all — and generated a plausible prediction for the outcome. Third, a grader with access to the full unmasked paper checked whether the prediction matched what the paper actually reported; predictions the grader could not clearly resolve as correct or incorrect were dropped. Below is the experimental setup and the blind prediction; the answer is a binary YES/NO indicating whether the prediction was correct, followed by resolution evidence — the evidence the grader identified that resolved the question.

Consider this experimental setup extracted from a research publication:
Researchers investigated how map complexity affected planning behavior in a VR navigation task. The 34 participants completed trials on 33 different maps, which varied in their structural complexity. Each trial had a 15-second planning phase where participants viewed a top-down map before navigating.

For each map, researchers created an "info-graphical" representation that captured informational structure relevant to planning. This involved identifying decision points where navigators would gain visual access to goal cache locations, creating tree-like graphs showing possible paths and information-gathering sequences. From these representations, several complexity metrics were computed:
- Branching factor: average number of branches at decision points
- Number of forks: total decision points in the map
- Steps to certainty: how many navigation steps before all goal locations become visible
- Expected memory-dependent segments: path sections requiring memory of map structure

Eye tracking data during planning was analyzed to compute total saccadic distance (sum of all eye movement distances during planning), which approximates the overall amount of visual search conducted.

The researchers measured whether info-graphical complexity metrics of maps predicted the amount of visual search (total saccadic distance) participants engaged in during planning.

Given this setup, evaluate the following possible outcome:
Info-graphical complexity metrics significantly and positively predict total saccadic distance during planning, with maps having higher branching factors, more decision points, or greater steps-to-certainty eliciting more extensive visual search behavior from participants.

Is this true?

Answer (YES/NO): YES